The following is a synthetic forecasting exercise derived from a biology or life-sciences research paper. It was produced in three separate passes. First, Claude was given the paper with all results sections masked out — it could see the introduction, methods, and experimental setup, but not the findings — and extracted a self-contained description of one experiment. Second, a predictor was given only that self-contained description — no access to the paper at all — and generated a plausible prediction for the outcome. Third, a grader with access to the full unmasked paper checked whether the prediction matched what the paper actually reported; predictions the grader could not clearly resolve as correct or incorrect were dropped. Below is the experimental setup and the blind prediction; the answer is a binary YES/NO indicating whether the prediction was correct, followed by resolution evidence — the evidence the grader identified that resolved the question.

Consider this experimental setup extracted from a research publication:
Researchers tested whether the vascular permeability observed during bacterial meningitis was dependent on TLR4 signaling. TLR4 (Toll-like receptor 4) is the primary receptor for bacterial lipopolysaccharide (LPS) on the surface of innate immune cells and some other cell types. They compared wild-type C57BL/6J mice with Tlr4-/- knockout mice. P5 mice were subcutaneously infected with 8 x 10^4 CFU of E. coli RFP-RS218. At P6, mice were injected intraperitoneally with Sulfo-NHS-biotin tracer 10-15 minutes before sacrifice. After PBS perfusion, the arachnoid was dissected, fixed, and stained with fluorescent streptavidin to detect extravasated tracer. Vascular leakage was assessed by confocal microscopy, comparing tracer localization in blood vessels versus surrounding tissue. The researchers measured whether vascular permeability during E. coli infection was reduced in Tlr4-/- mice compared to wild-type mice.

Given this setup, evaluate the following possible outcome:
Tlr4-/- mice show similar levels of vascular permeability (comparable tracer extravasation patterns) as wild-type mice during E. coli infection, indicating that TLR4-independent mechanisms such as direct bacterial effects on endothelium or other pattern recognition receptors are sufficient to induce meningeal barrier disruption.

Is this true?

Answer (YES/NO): NO